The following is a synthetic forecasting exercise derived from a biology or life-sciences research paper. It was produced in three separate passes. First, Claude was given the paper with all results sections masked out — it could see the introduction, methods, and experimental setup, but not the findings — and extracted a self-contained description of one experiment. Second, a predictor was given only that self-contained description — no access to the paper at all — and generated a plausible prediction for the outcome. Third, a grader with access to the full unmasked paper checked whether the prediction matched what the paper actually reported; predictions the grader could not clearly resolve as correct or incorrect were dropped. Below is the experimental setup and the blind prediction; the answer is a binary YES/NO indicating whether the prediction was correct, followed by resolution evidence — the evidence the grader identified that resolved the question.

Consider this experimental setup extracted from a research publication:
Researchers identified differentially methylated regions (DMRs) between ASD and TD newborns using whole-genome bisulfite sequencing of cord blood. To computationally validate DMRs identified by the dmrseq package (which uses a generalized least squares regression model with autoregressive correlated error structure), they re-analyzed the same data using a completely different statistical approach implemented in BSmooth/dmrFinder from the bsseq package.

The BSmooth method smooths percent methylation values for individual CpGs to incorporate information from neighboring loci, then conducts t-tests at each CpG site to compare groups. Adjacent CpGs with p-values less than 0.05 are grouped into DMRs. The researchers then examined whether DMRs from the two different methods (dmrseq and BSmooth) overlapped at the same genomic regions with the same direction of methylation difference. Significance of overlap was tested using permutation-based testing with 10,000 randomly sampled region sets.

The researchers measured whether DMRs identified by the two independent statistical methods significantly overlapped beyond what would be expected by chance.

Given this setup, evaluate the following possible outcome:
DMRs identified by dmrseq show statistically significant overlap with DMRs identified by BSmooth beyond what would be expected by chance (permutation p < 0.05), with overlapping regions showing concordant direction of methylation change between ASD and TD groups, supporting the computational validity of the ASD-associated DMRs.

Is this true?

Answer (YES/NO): YES